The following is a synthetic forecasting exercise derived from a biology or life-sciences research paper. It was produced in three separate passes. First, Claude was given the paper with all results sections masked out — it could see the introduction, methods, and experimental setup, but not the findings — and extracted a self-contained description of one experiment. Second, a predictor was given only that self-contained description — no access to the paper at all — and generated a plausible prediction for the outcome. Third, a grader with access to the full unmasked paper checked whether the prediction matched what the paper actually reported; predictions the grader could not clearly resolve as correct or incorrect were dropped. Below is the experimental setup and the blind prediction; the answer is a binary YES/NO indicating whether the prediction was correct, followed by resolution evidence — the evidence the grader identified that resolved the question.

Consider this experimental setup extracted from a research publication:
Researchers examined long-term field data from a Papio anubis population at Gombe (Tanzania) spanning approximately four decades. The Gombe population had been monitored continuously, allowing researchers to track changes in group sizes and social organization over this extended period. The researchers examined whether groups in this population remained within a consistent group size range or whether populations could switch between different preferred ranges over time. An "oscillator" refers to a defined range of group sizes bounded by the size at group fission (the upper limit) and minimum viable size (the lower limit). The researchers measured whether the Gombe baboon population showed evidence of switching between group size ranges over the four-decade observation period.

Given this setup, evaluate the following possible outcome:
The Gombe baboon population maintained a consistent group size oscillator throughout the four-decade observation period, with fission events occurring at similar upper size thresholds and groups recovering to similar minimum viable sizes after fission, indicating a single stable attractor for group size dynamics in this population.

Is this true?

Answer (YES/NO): NO